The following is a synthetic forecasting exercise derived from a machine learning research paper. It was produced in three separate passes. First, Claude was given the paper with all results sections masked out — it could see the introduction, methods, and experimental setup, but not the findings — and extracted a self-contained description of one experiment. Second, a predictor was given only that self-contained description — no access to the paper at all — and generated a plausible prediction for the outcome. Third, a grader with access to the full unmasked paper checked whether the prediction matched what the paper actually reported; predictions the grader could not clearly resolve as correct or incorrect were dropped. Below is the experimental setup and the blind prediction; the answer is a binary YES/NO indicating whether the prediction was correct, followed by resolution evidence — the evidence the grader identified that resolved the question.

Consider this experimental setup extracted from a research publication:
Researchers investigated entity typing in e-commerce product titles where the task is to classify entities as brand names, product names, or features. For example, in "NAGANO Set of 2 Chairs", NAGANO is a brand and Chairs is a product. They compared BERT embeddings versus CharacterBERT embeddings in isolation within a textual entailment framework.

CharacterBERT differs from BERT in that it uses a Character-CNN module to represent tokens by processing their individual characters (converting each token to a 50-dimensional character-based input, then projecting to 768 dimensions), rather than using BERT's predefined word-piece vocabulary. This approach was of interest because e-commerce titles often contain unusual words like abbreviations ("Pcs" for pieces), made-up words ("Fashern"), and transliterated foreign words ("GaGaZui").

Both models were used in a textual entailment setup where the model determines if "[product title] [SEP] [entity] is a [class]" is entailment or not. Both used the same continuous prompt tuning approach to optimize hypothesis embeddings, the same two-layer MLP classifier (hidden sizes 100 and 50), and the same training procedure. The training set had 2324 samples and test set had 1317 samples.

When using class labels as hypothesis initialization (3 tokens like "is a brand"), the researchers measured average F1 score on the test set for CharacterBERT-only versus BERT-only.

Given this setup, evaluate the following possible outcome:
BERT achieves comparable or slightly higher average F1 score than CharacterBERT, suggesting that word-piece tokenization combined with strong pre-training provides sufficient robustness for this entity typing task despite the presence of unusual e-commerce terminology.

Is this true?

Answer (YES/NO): NO